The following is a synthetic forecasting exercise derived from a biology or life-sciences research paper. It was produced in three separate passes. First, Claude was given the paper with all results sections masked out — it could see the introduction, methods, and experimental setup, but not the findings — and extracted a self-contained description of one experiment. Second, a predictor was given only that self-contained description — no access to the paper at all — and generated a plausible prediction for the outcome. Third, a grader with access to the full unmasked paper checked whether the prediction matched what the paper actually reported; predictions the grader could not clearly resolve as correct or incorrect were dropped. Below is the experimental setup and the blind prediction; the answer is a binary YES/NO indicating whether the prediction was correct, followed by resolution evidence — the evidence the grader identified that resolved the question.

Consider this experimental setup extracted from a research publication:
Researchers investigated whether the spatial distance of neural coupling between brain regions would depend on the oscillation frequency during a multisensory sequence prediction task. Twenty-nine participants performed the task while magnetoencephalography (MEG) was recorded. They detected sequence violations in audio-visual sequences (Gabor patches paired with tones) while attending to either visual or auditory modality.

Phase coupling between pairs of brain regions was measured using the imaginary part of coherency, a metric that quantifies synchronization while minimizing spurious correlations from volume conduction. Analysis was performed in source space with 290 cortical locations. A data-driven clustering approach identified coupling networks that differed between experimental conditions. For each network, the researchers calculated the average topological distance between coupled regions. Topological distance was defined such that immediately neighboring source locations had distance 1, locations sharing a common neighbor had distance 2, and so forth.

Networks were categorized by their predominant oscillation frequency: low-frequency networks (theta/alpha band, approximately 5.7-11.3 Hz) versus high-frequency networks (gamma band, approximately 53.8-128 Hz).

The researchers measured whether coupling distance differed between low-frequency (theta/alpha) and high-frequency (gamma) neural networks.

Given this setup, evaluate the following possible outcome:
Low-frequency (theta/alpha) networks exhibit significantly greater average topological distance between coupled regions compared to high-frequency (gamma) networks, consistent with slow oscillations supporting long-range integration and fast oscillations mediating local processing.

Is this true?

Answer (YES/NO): YES